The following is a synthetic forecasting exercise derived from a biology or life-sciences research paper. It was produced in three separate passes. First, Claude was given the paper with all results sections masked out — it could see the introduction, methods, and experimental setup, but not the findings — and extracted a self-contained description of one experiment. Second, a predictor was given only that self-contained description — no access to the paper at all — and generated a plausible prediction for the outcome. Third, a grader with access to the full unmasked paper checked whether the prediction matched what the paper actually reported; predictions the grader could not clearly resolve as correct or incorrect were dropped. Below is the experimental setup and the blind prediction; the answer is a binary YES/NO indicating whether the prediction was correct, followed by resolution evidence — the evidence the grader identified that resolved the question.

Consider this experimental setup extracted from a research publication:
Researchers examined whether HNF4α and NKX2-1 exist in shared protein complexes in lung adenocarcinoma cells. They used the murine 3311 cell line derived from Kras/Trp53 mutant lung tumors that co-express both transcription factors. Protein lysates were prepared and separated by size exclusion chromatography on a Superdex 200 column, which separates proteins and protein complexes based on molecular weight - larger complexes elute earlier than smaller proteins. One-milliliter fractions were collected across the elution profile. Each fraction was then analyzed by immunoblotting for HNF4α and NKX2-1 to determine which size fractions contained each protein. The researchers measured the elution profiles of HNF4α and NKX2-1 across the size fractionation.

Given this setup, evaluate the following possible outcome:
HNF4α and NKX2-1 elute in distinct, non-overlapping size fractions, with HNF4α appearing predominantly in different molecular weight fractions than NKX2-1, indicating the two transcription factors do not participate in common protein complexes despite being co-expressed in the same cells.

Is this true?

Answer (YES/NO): NO